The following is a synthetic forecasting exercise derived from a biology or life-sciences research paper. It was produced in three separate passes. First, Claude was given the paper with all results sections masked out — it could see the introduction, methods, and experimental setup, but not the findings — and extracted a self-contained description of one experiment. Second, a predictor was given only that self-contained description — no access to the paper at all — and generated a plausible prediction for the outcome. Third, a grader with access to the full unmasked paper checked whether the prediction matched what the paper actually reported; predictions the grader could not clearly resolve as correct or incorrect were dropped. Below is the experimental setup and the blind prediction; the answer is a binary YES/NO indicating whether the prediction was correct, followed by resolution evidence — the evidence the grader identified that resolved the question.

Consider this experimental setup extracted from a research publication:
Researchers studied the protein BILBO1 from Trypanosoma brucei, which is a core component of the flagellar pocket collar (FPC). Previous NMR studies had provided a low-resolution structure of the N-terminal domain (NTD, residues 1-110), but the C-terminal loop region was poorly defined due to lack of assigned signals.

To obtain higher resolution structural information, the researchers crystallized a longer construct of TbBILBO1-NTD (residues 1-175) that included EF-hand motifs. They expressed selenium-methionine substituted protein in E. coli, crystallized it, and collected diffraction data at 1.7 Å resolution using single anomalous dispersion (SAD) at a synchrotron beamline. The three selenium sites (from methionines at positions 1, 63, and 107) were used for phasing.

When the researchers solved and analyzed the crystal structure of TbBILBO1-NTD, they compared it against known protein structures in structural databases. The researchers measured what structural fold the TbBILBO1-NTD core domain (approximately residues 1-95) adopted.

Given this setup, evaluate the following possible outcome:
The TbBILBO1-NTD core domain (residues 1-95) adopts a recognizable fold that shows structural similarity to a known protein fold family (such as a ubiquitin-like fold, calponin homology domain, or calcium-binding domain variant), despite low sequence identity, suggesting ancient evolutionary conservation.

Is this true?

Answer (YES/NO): YES